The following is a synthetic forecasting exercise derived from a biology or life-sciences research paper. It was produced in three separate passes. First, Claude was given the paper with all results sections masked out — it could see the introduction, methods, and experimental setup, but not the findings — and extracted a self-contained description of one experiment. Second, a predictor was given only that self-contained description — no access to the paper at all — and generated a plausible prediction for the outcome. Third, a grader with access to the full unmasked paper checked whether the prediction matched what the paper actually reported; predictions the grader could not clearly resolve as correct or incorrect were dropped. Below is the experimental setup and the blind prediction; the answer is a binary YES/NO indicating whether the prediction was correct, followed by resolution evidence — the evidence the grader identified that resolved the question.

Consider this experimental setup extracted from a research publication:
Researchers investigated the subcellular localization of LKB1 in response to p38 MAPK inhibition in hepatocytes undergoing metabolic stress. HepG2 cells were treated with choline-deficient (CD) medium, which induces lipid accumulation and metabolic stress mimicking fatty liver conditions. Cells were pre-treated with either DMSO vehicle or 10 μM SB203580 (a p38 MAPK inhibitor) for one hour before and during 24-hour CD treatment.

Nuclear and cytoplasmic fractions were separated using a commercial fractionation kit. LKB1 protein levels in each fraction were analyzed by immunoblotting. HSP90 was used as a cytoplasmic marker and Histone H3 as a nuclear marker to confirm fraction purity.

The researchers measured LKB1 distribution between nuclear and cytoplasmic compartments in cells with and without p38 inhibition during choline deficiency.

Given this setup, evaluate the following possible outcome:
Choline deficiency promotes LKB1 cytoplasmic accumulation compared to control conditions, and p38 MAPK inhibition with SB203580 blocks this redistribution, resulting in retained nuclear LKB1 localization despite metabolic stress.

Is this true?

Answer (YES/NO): NO